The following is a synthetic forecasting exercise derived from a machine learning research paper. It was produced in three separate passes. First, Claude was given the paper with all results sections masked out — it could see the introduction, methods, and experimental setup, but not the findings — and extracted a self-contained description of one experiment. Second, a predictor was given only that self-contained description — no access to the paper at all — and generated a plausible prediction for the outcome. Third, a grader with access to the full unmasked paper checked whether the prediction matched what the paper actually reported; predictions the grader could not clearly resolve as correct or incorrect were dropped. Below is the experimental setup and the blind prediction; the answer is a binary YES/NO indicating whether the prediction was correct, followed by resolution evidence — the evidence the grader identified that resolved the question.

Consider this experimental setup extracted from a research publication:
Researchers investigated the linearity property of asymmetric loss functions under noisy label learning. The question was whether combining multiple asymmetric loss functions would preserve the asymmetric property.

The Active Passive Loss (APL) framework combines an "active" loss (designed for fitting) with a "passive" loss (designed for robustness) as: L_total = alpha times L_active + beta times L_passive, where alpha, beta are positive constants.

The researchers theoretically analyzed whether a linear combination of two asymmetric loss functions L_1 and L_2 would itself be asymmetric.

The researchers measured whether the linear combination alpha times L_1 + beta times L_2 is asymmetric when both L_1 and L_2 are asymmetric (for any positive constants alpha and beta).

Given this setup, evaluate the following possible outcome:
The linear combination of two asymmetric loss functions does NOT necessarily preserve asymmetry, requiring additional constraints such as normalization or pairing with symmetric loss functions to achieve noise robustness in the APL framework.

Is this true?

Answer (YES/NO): NO